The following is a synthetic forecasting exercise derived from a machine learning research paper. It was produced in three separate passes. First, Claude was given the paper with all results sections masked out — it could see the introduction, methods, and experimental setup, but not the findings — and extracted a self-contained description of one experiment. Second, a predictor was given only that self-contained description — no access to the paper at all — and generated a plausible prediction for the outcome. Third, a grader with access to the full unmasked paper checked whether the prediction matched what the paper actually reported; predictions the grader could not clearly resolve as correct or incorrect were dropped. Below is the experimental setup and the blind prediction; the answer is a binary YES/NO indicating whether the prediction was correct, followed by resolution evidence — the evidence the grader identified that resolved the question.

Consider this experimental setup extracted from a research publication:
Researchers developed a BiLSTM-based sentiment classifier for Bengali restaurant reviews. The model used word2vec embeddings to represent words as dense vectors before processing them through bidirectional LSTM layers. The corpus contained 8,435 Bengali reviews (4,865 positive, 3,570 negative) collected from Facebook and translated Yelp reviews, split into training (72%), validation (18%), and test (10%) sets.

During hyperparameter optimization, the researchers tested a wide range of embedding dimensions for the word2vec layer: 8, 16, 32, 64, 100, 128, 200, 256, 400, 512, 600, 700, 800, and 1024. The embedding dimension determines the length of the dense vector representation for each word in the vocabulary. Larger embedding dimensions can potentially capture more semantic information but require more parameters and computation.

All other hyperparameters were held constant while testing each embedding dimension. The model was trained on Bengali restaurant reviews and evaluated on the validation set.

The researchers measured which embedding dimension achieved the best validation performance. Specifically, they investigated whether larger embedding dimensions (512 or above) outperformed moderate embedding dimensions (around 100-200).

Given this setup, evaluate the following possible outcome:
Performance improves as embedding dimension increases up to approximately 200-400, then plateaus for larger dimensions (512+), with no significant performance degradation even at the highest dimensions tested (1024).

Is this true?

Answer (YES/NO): NO